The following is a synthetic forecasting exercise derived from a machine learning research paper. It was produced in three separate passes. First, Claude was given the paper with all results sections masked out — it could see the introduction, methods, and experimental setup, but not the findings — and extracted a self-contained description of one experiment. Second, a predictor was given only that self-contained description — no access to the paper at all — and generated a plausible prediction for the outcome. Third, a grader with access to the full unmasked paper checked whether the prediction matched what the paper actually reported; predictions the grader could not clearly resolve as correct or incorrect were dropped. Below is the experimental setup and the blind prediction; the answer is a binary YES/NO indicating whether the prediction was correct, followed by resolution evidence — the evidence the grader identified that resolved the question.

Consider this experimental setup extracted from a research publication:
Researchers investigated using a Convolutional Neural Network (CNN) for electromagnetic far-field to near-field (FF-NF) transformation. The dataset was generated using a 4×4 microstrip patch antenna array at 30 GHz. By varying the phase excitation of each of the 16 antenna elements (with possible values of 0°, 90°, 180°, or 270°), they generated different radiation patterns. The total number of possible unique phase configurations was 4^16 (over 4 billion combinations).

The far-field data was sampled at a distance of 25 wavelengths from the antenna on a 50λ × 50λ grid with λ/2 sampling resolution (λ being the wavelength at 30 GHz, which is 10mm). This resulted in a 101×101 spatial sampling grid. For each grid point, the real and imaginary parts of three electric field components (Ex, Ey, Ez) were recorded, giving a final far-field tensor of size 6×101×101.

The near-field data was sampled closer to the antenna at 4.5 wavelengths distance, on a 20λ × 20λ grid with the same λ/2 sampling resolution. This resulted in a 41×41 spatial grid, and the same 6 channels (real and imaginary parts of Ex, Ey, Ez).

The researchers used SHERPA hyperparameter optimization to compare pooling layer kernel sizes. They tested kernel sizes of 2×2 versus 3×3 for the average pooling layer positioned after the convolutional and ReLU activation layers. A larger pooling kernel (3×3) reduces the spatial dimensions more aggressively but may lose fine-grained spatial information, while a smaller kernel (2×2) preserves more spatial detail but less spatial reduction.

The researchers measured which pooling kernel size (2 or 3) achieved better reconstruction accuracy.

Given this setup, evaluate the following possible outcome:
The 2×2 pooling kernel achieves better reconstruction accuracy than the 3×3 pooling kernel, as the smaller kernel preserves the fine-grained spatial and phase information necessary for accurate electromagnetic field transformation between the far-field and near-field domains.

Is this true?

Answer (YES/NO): YES